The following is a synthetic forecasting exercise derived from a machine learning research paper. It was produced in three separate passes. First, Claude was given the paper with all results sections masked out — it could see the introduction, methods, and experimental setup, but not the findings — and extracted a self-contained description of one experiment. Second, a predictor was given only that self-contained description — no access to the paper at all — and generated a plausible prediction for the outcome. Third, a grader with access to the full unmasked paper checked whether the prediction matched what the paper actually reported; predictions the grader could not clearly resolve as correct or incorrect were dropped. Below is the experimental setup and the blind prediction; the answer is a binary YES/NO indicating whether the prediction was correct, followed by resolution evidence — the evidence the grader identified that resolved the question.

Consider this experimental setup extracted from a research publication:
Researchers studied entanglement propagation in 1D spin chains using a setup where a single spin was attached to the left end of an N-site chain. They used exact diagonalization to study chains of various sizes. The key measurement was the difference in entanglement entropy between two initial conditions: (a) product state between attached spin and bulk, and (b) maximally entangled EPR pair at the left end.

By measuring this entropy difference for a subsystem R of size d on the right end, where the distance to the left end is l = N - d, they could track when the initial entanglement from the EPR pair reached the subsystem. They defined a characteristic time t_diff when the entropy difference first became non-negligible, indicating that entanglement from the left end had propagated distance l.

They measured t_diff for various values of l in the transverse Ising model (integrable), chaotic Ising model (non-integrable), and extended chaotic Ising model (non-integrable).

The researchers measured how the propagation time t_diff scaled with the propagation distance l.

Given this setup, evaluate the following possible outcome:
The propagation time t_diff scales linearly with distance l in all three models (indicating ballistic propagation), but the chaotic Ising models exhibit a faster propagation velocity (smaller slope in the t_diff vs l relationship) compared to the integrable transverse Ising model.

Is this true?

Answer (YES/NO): NO